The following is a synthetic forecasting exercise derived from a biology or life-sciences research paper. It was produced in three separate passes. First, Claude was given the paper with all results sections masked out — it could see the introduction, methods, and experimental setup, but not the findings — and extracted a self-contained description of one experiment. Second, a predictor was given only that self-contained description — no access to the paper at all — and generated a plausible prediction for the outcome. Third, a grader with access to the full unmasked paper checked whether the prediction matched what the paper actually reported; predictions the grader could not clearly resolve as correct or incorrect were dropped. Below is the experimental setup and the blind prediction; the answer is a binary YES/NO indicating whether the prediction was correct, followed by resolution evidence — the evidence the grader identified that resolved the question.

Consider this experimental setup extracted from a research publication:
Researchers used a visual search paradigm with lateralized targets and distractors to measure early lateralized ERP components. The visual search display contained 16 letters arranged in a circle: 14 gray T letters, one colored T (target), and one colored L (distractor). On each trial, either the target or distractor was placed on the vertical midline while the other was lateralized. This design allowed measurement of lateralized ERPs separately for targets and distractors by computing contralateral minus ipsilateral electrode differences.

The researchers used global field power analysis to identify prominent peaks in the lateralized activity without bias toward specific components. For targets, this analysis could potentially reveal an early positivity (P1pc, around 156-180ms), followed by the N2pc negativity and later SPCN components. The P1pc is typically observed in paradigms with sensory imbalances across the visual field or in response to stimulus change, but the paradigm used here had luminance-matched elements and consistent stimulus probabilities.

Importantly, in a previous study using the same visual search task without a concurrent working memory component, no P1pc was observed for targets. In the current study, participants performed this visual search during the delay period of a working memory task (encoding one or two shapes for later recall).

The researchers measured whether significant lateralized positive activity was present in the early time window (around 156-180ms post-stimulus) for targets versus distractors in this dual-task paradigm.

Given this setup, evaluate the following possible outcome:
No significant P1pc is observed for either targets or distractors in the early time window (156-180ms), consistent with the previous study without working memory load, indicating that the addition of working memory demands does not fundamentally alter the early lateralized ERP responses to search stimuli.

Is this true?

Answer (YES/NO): NO